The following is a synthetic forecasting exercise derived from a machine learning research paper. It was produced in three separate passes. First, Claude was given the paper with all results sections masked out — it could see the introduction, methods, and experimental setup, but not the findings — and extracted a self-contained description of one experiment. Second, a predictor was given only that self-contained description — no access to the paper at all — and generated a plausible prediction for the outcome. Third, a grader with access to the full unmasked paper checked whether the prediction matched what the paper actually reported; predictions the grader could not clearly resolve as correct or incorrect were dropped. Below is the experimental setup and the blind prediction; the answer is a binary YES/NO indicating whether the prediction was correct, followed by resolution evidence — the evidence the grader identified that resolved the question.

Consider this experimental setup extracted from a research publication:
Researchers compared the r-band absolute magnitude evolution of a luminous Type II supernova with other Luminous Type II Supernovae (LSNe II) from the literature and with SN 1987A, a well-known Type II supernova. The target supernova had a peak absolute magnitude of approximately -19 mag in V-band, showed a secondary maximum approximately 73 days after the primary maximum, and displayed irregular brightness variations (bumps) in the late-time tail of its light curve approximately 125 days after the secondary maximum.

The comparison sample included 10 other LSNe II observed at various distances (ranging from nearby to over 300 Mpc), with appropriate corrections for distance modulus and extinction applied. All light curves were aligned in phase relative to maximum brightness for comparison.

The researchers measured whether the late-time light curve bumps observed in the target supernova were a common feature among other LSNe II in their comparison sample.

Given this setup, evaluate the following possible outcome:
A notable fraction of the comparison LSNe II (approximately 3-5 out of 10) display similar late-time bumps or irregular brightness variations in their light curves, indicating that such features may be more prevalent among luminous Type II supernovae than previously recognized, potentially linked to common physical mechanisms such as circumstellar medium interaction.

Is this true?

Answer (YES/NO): NO